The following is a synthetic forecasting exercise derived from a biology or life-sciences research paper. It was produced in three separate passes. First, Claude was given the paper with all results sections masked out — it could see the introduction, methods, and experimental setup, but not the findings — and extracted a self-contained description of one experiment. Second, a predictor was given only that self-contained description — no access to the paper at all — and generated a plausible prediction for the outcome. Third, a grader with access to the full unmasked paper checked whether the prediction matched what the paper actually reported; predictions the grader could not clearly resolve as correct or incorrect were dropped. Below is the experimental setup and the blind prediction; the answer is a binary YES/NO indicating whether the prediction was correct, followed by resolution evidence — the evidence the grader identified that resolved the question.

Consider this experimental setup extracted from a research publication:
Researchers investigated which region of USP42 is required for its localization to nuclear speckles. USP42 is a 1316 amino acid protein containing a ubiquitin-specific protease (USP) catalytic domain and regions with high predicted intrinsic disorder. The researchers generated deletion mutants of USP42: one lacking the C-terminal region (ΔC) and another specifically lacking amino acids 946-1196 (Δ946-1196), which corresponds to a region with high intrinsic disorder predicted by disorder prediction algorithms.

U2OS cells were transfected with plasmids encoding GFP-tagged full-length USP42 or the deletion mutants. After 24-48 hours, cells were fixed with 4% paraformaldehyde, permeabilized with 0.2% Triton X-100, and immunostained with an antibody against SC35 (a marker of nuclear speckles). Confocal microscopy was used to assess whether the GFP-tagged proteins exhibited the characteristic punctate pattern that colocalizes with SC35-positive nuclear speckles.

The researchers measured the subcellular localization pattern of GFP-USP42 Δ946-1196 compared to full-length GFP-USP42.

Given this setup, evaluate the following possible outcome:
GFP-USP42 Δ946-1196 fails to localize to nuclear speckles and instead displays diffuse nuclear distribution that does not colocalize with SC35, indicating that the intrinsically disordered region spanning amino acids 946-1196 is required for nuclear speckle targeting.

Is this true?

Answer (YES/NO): YES